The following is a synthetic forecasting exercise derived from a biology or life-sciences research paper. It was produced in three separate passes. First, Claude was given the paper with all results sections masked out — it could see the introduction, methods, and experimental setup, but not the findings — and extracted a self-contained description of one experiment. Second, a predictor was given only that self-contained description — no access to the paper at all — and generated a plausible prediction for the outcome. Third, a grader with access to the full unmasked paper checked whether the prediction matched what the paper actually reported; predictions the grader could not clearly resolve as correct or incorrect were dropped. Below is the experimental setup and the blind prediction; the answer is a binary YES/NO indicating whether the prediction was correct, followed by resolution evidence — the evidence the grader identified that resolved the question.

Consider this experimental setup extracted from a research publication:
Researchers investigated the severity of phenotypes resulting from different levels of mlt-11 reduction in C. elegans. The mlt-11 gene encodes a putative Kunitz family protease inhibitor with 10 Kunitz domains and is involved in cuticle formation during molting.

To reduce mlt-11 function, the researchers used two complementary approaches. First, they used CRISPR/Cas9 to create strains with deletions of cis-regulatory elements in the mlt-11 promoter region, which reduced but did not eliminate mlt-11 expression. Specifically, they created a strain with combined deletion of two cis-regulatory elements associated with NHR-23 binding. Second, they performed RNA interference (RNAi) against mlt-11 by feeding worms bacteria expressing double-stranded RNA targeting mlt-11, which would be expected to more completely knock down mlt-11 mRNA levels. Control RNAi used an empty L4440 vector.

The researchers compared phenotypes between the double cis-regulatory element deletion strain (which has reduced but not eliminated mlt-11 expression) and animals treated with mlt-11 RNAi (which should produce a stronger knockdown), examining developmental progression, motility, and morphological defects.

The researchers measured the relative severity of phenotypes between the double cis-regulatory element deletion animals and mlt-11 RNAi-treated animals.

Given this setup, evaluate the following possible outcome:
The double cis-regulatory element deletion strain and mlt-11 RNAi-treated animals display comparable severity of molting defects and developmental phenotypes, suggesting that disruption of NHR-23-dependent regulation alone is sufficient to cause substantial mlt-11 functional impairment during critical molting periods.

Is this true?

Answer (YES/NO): NO